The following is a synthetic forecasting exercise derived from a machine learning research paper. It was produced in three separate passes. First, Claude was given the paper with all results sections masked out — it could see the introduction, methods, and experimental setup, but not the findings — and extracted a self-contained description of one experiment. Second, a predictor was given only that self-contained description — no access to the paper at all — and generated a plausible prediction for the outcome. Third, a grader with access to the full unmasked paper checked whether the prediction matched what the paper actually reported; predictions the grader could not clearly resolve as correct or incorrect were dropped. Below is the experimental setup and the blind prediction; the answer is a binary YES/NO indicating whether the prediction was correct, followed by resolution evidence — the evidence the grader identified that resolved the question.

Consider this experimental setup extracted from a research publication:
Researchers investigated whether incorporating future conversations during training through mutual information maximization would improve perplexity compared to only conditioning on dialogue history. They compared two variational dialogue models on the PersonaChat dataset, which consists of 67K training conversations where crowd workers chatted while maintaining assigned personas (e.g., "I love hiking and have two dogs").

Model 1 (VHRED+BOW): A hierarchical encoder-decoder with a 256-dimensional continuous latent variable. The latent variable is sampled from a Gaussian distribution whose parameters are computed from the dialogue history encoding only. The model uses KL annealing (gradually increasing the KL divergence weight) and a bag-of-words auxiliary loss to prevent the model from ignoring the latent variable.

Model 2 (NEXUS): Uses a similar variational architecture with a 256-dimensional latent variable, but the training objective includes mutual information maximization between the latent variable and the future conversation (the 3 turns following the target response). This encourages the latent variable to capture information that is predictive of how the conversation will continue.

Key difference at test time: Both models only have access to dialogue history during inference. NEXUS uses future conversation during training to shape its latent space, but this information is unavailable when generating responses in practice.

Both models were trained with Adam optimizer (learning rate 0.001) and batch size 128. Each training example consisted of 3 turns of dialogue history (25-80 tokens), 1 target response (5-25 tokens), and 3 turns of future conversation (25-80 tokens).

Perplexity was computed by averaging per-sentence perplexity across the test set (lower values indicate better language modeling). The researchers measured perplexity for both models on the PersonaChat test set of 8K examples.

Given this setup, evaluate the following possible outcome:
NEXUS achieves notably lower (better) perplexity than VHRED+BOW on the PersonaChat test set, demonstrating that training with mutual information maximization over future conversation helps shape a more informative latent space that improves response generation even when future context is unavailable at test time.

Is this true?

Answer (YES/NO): NO